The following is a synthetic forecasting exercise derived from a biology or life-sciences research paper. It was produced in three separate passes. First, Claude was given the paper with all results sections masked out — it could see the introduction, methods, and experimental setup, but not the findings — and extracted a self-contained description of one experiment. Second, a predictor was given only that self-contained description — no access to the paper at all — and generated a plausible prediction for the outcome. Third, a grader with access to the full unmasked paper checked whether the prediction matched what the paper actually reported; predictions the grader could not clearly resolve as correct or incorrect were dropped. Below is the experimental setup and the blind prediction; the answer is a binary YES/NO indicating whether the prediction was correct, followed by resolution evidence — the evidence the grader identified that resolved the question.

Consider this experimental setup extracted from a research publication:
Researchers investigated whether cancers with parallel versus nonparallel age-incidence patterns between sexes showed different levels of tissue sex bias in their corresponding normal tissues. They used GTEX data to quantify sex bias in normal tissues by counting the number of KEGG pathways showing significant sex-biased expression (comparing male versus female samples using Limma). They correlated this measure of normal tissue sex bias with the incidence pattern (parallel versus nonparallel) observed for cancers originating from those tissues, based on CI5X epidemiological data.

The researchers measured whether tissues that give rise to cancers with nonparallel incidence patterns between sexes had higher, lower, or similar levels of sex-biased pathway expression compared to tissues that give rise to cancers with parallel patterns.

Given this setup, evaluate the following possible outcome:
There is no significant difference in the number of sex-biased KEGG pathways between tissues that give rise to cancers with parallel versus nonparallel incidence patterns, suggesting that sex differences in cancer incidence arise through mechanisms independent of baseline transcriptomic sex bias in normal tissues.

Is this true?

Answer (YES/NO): NO